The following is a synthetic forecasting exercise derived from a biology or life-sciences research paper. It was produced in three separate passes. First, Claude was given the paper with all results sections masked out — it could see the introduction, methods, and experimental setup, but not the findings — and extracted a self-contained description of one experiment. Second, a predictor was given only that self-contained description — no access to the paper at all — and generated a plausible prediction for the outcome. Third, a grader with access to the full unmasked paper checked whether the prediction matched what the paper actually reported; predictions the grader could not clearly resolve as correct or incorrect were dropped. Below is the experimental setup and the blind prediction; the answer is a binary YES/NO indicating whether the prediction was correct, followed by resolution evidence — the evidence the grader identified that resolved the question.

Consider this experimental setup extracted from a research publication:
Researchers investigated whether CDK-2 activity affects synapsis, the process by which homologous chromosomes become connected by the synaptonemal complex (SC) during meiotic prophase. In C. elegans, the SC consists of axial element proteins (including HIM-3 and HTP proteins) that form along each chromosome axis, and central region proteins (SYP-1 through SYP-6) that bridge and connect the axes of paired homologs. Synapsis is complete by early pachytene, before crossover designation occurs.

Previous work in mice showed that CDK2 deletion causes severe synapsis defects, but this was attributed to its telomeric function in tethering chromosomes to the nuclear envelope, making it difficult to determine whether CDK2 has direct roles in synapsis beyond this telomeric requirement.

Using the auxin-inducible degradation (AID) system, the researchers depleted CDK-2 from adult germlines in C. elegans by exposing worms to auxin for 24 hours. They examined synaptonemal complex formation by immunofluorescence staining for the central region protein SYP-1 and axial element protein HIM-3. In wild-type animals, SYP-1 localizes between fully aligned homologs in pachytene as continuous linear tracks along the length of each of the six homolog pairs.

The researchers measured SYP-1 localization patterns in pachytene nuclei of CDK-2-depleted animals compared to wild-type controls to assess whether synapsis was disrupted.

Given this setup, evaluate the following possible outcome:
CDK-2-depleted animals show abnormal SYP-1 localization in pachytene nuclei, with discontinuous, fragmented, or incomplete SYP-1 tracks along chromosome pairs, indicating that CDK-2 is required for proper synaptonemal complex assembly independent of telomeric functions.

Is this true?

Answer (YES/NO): NO